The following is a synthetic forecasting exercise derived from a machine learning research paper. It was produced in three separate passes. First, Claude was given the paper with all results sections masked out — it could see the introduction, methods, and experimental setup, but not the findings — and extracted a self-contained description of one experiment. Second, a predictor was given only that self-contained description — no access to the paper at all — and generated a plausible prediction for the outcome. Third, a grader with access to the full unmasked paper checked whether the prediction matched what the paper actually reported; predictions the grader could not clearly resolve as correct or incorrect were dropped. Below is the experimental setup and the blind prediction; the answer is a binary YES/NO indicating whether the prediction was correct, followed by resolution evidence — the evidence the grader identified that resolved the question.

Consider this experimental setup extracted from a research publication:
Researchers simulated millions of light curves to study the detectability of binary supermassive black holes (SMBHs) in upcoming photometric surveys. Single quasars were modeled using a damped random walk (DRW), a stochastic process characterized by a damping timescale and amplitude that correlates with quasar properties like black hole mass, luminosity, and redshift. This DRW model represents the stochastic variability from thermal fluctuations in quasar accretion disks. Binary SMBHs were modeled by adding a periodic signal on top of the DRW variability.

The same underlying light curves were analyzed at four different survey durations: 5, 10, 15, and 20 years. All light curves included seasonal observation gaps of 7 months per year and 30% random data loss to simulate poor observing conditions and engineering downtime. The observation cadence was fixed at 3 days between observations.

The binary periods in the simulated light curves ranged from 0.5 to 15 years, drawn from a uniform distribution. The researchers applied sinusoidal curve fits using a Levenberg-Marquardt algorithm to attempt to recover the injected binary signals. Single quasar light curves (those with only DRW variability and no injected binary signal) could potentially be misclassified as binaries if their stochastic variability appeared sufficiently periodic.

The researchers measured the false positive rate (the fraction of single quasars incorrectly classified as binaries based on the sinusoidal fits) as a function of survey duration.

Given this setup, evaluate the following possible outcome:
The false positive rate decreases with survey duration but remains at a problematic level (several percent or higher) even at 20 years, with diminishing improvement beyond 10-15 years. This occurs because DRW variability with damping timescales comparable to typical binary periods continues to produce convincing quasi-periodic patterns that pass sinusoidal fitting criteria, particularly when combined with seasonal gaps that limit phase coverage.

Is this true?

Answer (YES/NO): YES